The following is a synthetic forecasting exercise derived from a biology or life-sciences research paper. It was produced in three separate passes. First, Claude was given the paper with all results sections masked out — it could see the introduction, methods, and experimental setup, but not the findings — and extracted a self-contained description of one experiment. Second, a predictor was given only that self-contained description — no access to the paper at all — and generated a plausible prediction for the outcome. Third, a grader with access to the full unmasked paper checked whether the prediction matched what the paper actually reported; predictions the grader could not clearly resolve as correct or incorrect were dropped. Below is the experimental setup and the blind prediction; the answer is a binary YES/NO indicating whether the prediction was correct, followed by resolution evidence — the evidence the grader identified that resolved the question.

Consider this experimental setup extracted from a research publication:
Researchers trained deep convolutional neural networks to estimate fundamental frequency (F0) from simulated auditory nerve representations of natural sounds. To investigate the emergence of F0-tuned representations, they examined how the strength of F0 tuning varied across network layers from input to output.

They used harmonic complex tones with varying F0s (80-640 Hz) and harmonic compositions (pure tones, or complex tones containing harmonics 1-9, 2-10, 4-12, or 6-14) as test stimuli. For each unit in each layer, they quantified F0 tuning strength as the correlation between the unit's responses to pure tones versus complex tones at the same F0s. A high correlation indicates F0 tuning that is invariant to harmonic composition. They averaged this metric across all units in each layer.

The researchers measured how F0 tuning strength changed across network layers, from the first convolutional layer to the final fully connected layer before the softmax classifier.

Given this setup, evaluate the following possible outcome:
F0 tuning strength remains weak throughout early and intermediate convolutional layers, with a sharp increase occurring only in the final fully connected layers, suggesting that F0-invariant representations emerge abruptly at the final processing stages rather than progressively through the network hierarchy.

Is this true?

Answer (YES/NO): NO